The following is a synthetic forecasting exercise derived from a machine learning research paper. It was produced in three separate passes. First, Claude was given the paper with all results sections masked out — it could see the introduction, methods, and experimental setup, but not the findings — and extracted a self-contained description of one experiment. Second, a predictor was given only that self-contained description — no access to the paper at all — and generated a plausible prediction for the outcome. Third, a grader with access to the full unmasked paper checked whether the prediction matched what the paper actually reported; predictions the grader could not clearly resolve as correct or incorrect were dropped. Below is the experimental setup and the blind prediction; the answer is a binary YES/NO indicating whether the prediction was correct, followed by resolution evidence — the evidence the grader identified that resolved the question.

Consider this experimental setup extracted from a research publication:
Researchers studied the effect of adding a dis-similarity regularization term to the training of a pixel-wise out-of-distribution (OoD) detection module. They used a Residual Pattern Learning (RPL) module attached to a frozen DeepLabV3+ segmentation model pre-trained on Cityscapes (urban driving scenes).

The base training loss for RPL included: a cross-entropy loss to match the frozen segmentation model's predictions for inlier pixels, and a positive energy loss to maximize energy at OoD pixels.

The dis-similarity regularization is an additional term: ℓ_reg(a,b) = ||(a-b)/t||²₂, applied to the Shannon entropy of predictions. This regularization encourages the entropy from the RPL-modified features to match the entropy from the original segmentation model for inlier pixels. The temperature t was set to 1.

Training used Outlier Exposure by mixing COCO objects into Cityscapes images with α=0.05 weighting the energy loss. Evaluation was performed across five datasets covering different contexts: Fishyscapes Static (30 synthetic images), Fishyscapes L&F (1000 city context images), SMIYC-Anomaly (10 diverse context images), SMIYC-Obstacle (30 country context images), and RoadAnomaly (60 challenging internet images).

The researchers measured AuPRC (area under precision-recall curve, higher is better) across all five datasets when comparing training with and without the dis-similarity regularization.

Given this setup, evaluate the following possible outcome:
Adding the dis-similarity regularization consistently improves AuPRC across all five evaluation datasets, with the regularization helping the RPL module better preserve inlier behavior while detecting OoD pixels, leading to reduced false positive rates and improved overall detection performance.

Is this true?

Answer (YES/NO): YES